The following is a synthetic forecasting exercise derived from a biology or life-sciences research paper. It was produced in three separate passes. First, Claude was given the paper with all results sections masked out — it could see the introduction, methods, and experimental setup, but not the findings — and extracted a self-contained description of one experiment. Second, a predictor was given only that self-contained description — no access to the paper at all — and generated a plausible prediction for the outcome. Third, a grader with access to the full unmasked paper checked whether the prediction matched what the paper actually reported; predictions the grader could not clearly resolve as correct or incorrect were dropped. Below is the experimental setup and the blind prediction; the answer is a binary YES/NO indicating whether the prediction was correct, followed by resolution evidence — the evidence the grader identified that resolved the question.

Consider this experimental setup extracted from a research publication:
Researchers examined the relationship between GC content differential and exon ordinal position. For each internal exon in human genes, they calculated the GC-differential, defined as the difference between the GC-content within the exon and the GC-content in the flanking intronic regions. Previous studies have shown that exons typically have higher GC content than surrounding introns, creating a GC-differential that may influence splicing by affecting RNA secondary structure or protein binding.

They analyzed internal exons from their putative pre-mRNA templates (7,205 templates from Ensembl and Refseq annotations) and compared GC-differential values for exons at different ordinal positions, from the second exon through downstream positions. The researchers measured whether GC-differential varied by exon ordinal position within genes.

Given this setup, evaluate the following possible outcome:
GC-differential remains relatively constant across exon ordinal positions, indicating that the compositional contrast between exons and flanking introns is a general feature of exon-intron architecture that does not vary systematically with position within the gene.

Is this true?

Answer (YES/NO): NO